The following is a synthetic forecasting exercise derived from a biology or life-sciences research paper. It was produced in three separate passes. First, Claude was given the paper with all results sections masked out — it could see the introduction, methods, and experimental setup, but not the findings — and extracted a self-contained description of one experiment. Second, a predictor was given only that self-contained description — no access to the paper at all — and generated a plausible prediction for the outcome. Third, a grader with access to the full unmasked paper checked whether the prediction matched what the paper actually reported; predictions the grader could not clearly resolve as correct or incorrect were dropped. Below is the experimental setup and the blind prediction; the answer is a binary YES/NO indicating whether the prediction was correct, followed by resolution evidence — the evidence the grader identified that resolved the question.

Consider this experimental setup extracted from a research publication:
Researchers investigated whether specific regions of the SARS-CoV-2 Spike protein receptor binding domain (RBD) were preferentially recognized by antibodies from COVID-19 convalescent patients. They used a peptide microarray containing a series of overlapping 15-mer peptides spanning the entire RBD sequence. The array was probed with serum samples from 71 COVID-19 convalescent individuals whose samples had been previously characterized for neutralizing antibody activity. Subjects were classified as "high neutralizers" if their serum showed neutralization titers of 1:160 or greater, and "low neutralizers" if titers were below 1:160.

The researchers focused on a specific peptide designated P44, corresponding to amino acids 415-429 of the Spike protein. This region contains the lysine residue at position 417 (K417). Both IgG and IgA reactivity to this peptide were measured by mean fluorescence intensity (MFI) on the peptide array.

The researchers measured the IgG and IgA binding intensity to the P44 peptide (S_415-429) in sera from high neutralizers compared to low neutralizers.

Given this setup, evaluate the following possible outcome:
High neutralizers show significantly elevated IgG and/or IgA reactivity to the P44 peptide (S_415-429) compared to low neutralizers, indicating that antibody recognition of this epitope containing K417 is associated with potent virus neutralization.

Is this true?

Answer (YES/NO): YES